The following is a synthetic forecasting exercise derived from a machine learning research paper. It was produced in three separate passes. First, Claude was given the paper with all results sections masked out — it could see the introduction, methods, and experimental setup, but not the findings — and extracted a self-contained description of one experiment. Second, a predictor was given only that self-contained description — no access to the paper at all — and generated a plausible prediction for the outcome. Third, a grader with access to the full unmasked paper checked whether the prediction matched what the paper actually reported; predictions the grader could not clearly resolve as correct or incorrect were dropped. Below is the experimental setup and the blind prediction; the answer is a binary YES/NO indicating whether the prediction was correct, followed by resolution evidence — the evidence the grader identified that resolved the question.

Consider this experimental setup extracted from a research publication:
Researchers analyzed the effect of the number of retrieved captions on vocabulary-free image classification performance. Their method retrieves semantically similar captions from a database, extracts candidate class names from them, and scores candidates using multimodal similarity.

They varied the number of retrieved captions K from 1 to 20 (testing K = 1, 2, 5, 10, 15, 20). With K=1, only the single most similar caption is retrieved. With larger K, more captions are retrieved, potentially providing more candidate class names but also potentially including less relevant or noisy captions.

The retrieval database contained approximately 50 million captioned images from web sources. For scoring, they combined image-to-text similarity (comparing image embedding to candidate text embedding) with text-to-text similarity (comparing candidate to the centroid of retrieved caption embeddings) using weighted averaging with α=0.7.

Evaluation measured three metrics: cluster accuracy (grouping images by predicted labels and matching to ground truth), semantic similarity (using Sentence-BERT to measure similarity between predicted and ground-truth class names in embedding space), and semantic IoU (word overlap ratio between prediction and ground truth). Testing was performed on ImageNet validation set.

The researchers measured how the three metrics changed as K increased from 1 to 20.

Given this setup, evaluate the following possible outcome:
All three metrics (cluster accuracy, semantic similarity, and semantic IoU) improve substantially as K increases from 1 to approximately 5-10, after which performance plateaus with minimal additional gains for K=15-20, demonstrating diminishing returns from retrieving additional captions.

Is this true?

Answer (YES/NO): NO